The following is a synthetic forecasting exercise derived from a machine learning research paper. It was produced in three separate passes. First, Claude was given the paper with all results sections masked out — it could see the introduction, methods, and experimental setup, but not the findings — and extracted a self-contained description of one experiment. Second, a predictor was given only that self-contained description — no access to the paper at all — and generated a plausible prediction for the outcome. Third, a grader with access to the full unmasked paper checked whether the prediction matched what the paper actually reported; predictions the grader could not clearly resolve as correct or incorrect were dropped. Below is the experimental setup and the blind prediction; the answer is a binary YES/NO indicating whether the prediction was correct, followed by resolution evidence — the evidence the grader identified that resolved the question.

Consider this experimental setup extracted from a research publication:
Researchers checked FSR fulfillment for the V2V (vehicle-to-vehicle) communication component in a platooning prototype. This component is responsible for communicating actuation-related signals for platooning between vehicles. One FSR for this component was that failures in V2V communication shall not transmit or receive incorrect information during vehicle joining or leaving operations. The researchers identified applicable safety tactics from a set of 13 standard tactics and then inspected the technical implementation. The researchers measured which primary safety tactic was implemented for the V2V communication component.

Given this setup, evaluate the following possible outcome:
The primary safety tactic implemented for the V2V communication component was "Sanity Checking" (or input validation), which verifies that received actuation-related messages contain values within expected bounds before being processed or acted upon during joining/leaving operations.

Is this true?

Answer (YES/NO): NO